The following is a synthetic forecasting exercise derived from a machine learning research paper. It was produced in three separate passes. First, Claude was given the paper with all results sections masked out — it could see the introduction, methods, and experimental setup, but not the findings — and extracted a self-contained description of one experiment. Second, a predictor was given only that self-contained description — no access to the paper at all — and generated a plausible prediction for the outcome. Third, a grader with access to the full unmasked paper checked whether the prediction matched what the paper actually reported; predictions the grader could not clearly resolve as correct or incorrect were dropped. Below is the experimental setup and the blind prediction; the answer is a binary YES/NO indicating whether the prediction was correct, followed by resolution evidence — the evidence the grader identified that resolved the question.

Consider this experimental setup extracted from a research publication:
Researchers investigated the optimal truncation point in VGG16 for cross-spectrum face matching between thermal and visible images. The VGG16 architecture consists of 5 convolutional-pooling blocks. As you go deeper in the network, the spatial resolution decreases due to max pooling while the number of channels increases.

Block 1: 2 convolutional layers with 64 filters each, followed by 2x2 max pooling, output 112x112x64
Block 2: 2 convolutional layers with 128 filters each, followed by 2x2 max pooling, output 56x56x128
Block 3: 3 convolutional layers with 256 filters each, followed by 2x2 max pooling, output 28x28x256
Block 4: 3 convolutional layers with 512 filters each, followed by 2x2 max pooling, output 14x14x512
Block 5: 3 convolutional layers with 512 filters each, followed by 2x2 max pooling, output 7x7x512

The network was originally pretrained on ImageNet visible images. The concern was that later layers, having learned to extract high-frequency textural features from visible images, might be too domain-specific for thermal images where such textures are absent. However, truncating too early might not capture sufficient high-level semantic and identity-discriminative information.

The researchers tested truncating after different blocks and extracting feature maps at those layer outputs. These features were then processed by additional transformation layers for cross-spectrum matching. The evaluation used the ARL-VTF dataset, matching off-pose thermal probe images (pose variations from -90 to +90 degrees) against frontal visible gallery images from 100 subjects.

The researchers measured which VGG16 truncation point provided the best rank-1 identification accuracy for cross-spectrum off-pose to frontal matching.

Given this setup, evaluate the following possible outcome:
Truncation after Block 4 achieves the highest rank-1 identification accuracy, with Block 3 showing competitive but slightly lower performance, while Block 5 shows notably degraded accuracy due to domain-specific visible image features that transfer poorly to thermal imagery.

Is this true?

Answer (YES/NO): NO